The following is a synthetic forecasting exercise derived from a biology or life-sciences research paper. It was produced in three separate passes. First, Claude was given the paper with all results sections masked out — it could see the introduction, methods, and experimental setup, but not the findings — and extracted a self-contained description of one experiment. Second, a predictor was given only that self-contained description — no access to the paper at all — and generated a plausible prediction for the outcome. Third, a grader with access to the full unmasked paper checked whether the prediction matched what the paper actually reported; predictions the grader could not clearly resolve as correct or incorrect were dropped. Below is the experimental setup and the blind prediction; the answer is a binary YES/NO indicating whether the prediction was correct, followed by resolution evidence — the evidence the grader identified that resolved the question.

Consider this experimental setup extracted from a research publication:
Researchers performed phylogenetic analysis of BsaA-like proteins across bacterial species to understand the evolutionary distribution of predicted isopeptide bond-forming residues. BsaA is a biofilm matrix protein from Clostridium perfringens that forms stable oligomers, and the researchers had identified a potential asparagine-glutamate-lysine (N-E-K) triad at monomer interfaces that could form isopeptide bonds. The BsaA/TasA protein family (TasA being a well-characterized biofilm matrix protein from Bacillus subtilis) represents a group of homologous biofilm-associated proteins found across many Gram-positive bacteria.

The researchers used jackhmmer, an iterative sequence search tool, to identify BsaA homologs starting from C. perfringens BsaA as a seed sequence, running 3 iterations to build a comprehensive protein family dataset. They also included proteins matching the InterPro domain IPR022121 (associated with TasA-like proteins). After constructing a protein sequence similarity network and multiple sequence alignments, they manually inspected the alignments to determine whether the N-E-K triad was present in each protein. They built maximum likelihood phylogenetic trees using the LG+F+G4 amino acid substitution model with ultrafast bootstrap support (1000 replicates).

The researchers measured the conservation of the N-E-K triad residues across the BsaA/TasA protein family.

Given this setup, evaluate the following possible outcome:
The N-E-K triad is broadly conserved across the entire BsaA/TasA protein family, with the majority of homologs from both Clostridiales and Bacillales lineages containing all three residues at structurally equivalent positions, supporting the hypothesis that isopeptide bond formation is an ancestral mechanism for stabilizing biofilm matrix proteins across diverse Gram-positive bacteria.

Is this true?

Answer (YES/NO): NO